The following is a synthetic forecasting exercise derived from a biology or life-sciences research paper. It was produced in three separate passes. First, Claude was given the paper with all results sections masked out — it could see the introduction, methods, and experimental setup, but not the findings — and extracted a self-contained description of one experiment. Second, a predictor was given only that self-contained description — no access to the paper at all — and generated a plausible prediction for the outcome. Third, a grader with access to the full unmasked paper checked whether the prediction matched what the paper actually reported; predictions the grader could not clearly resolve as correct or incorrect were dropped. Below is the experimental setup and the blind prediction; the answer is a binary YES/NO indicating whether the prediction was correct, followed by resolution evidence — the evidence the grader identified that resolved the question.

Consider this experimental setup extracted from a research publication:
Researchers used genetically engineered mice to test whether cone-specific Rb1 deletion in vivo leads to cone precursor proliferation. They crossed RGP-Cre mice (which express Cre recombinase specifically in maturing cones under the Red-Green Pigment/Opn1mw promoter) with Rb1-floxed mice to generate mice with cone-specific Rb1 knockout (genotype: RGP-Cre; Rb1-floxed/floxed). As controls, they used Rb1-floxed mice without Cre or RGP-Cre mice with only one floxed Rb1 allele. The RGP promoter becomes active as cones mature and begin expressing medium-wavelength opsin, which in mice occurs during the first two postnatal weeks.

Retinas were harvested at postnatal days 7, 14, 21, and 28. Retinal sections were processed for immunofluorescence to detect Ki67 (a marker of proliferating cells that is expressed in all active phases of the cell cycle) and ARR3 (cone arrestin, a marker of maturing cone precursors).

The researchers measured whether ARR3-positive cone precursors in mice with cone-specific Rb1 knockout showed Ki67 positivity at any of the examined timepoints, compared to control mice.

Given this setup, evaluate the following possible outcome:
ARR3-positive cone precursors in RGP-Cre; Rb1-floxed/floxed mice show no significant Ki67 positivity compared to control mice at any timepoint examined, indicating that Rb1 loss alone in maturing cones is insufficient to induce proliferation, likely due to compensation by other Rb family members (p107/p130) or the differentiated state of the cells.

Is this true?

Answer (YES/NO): YES